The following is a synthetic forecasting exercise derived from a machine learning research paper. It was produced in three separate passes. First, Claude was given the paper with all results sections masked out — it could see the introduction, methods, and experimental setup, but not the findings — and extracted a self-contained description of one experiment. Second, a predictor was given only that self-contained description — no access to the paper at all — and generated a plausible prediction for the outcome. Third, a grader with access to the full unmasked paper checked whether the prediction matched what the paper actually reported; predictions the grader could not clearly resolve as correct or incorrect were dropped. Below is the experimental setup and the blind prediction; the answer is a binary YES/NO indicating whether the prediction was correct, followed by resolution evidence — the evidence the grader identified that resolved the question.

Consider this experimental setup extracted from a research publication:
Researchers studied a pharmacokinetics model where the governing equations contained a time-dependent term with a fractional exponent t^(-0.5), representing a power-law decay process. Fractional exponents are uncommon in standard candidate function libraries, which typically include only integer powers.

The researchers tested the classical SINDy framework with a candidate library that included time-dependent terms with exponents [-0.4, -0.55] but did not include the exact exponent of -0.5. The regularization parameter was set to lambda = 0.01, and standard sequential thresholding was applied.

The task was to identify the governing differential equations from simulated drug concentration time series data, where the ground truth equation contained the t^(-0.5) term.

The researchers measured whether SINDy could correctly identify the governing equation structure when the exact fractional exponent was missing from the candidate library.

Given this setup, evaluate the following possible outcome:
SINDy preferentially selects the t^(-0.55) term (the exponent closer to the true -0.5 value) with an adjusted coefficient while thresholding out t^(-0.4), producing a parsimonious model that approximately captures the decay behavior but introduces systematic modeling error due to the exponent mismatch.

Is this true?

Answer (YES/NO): NO